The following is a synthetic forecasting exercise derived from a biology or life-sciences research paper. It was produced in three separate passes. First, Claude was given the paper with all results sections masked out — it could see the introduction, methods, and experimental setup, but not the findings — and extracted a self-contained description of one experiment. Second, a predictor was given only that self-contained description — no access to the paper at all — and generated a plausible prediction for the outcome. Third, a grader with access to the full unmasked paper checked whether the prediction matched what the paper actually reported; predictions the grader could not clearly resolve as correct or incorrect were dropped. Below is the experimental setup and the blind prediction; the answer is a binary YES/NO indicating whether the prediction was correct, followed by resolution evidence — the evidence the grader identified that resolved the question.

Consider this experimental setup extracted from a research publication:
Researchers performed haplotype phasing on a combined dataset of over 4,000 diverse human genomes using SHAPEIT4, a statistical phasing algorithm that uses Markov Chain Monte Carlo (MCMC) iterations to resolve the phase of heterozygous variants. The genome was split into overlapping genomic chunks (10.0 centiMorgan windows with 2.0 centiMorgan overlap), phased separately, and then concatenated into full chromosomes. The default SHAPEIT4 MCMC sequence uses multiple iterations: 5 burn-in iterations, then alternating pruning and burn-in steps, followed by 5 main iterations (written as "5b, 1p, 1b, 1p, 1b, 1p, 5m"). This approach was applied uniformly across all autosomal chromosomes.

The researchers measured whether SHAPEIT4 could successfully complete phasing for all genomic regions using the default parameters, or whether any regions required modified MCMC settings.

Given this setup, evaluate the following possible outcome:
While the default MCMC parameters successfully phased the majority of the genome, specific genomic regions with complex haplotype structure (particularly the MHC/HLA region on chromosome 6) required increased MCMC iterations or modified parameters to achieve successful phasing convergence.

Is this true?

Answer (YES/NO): NO